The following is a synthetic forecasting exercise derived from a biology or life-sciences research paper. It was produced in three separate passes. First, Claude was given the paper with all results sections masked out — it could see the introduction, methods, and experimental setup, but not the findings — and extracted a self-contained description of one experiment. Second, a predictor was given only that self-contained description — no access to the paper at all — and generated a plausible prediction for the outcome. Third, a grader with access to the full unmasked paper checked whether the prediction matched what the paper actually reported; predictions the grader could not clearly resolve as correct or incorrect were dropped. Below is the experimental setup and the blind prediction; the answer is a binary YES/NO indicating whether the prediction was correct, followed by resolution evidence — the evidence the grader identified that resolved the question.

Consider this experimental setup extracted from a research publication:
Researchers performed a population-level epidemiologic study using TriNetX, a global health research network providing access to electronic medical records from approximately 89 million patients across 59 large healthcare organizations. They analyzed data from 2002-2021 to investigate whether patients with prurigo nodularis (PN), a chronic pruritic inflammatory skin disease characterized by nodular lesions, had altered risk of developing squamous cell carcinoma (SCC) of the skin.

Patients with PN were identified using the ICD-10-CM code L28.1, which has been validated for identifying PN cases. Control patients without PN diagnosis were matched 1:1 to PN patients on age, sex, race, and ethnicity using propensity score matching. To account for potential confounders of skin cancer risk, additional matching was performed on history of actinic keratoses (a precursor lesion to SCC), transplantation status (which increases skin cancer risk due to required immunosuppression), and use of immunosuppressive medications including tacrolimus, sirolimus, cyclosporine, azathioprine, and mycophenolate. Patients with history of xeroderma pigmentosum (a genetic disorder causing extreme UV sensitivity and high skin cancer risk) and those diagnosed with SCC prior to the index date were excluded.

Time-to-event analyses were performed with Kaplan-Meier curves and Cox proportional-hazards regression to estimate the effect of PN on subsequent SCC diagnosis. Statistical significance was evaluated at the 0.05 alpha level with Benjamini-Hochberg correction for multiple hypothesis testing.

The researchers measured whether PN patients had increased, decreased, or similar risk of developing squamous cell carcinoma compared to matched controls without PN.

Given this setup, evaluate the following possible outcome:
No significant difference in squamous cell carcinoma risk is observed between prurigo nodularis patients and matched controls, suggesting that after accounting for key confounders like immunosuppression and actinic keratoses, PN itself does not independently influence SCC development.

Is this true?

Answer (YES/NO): NO